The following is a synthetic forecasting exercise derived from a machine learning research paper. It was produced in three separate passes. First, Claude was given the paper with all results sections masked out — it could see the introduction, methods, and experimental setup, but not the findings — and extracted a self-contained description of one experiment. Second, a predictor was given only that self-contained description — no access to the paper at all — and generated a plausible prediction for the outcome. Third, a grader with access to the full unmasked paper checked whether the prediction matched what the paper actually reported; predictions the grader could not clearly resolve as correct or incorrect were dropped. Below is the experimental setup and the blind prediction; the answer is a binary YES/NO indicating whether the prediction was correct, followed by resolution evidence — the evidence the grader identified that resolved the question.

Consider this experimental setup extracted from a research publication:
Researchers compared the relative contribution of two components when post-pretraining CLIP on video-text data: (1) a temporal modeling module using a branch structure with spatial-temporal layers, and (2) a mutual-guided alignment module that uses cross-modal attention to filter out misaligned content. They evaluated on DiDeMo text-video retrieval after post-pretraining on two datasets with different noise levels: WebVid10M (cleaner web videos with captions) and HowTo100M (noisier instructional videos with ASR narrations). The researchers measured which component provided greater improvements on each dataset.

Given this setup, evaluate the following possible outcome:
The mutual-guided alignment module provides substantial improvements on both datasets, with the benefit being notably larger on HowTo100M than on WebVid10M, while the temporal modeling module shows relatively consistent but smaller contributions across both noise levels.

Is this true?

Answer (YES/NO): NO